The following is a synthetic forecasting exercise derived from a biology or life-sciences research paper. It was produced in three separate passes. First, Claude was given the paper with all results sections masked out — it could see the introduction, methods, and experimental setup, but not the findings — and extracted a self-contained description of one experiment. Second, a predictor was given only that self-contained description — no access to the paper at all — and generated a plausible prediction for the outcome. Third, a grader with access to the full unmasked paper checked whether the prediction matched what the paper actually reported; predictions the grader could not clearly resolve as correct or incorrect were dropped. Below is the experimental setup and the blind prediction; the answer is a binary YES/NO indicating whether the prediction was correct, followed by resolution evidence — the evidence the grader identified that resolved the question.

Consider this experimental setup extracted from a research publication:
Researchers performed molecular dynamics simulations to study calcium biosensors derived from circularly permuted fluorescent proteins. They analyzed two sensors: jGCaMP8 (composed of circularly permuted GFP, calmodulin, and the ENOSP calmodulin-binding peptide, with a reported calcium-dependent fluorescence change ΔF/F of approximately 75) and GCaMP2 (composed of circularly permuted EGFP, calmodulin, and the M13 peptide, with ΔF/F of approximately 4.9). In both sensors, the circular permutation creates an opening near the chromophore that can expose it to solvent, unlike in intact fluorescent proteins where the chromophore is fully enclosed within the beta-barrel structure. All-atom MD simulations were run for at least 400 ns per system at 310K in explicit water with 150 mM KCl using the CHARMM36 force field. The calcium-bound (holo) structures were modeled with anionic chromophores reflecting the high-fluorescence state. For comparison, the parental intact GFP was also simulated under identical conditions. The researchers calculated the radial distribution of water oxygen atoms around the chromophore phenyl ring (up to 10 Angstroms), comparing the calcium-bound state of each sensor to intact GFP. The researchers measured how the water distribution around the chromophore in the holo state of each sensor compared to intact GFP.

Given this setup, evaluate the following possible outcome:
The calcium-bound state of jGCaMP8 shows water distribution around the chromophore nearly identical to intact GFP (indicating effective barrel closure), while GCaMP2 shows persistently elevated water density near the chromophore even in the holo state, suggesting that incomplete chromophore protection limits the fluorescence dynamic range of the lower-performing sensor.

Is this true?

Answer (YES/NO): NO